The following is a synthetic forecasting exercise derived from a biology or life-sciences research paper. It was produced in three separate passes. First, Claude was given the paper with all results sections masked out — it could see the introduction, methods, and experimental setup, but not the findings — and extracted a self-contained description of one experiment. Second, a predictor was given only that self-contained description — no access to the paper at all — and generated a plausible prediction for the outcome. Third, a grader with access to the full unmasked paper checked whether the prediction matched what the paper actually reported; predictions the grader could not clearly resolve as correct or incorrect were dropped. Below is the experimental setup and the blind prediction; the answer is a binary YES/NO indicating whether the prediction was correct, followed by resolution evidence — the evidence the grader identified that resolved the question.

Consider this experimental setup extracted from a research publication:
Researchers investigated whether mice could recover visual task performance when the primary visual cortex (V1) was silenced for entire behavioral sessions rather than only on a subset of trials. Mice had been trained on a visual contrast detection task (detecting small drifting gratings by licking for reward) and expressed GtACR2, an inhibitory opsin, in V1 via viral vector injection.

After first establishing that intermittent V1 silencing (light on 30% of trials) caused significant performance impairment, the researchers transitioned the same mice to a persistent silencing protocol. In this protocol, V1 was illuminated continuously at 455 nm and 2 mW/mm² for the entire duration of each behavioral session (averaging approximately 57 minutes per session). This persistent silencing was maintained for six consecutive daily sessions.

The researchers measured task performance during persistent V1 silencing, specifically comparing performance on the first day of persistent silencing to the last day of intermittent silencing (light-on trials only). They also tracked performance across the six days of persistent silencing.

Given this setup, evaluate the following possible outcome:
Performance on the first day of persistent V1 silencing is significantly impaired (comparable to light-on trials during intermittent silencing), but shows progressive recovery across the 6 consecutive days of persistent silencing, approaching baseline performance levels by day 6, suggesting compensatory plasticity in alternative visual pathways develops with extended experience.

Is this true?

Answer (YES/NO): NO